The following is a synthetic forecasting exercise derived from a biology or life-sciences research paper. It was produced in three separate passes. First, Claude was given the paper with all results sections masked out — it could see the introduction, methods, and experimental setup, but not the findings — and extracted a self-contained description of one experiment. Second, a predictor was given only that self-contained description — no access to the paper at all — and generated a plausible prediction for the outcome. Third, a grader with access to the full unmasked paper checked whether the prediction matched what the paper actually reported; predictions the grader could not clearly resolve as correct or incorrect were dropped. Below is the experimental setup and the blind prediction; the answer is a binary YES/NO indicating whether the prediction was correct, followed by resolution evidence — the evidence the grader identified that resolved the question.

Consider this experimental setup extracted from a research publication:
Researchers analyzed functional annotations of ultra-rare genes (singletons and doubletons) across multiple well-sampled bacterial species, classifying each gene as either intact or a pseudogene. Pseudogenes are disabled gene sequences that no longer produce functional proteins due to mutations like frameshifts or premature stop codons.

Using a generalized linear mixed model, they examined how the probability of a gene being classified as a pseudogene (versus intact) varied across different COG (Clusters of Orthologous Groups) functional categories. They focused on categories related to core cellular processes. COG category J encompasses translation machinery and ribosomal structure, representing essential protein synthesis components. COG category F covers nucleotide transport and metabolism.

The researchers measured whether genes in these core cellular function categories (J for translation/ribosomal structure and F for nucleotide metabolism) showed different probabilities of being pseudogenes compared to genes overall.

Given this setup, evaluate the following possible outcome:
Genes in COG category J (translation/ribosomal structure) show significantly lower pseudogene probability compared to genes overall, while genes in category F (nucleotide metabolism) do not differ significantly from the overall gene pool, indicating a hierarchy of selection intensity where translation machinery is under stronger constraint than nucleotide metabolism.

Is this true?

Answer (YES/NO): NO